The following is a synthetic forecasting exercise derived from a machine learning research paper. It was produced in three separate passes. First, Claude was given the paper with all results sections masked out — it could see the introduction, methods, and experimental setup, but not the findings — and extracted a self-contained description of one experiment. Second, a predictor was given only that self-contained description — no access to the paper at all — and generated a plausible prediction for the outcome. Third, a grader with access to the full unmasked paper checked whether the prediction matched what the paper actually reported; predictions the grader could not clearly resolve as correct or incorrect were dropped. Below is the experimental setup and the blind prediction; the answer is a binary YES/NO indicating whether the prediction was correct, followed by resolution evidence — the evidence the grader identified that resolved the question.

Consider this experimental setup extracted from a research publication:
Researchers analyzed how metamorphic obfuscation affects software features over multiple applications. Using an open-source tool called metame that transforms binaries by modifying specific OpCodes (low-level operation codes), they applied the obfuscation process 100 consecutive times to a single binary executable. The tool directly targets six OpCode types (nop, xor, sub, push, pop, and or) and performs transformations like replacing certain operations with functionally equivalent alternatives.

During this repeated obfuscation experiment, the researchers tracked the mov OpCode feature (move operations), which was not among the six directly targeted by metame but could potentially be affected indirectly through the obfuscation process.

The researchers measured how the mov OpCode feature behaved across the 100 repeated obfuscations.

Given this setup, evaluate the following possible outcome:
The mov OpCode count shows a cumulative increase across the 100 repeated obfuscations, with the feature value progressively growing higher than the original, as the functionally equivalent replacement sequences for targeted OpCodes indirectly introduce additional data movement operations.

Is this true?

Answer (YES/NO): NO